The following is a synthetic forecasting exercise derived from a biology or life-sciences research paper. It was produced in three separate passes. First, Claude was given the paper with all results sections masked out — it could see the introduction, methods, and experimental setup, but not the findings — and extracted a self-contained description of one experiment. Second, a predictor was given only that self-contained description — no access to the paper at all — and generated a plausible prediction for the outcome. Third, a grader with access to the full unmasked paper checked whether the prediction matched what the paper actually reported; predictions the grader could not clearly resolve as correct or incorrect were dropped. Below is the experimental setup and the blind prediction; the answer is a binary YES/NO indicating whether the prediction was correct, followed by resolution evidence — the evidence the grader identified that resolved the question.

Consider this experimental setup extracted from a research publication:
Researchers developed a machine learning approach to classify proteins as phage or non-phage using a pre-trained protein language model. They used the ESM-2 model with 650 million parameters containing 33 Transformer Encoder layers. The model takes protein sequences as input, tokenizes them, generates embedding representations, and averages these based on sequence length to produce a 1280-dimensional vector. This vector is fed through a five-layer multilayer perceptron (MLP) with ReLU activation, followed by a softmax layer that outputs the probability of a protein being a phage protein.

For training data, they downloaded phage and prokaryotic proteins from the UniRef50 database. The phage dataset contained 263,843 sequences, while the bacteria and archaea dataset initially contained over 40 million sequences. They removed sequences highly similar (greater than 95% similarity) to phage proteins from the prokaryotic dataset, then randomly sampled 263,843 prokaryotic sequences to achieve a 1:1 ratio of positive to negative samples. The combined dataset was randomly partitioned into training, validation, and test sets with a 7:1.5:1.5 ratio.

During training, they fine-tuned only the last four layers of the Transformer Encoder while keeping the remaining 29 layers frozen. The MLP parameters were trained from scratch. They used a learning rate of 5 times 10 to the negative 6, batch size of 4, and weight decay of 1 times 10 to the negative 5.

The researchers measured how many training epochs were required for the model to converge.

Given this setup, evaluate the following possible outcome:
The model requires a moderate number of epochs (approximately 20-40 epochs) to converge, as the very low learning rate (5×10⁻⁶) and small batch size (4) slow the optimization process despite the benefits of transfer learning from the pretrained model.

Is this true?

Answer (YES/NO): NO